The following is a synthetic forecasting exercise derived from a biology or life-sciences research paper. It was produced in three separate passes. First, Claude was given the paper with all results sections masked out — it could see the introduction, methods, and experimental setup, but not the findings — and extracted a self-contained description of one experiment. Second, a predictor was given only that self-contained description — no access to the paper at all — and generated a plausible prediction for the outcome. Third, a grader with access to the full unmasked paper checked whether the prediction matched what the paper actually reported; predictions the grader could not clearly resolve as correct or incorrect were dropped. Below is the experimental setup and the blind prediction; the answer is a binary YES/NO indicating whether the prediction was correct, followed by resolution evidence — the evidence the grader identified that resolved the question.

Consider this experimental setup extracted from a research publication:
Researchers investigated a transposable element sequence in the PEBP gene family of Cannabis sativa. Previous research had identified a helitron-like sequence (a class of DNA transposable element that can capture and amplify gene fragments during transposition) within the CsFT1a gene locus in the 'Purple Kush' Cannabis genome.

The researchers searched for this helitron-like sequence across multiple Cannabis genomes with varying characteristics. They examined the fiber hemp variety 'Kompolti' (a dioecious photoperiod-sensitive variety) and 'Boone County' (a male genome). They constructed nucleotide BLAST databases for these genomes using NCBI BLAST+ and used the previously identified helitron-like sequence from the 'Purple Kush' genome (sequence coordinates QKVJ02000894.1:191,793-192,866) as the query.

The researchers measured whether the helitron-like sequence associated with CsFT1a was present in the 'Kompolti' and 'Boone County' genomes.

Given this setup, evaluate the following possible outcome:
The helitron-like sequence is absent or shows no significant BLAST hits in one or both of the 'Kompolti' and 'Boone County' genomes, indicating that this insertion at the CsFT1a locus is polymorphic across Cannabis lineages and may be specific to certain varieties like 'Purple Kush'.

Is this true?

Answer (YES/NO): NO